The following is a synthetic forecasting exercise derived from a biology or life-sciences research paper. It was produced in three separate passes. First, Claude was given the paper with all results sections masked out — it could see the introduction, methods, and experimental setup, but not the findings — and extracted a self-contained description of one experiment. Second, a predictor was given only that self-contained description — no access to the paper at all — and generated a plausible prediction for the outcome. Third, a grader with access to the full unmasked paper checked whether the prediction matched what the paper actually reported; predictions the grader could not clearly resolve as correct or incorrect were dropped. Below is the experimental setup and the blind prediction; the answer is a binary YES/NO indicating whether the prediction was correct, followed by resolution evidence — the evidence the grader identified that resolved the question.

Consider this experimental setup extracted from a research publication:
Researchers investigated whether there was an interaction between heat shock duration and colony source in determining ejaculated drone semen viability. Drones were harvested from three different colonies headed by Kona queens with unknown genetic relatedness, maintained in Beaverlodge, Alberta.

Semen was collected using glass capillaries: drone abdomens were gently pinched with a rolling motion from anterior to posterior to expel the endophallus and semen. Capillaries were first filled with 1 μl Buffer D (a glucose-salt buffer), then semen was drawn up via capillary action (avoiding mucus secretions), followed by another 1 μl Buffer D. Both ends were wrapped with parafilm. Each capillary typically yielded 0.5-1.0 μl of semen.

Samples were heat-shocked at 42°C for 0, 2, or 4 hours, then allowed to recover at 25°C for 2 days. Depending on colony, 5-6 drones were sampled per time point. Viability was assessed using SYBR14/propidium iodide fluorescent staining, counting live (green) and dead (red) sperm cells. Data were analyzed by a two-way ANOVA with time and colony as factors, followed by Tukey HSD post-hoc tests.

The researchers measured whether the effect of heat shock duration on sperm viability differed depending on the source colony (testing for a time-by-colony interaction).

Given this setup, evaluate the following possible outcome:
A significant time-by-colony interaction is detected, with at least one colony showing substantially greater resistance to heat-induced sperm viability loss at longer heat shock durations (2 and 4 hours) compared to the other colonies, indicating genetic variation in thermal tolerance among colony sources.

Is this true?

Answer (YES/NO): NO